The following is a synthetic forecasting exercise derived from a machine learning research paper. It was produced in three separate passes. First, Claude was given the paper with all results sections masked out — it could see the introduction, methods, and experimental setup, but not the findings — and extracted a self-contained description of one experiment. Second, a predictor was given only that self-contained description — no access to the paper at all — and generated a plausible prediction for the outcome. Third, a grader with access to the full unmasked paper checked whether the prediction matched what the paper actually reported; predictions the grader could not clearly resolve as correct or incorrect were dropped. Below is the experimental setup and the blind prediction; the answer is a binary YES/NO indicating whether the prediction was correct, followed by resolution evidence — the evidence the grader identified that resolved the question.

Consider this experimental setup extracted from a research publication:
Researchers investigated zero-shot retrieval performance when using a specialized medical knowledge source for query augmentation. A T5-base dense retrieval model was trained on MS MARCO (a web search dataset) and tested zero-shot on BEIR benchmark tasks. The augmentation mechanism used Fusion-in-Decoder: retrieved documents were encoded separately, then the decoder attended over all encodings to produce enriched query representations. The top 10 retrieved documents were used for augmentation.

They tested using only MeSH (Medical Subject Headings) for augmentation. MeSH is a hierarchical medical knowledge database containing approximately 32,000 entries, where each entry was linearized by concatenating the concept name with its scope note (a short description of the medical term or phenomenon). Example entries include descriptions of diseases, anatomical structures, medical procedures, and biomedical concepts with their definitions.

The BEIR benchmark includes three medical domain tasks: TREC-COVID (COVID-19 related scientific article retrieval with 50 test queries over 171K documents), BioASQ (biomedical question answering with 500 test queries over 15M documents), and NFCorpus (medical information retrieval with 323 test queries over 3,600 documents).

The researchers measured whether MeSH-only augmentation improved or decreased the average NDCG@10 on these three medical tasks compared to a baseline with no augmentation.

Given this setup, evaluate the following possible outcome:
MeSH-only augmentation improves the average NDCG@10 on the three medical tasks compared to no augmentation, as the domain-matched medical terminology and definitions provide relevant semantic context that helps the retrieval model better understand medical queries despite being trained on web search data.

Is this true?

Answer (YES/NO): NO